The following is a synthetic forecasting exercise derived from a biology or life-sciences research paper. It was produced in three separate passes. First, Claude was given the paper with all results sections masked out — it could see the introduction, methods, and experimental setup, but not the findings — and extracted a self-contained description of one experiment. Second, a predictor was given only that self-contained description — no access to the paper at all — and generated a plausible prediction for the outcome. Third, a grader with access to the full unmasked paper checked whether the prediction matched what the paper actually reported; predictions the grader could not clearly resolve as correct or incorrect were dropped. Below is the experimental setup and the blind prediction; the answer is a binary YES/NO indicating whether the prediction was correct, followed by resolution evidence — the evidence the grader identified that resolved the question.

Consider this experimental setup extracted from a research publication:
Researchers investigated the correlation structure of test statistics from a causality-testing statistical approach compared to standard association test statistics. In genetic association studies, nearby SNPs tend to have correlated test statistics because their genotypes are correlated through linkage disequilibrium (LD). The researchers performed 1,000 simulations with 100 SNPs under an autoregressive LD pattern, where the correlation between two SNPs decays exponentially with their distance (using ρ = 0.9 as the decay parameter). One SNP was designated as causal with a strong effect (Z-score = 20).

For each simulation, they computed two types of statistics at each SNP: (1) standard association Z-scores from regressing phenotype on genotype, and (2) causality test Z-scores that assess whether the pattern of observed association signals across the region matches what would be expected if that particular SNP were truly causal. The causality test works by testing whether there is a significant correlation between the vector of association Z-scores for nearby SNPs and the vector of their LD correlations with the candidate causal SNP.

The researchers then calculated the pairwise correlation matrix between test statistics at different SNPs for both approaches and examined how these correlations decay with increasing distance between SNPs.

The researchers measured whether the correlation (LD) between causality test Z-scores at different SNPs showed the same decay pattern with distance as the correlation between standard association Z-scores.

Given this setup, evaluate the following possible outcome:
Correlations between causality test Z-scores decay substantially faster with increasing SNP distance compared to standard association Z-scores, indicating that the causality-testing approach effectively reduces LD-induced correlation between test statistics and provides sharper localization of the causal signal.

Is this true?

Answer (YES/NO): YES